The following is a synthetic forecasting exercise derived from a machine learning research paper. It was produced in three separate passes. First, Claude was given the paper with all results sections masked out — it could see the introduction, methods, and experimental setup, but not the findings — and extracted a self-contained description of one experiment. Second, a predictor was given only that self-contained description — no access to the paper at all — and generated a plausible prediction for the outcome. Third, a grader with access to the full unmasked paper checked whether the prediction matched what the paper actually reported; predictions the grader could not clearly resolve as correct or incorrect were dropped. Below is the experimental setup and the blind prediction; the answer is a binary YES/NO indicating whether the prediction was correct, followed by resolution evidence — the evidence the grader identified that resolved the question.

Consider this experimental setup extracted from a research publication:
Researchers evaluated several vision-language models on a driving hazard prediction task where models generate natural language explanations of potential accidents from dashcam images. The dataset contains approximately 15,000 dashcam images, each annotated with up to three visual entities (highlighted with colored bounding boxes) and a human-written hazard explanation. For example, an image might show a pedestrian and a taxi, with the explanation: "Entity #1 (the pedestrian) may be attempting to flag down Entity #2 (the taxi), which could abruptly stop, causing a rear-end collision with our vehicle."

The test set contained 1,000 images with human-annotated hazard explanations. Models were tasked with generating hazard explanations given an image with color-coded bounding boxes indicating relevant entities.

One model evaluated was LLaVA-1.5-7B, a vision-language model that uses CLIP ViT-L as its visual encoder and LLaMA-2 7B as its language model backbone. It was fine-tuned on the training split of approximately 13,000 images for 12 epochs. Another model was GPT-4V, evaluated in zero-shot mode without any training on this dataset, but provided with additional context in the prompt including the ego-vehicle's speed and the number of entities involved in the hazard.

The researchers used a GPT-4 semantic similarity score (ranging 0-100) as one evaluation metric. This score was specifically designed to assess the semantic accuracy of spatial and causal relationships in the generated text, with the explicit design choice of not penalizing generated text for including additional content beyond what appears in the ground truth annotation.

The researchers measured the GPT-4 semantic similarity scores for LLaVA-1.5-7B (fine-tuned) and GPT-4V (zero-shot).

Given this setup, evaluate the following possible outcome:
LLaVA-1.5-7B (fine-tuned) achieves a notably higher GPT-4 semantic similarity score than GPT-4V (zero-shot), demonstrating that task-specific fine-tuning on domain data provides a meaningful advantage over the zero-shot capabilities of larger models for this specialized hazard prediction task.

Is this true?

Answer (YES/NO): YES